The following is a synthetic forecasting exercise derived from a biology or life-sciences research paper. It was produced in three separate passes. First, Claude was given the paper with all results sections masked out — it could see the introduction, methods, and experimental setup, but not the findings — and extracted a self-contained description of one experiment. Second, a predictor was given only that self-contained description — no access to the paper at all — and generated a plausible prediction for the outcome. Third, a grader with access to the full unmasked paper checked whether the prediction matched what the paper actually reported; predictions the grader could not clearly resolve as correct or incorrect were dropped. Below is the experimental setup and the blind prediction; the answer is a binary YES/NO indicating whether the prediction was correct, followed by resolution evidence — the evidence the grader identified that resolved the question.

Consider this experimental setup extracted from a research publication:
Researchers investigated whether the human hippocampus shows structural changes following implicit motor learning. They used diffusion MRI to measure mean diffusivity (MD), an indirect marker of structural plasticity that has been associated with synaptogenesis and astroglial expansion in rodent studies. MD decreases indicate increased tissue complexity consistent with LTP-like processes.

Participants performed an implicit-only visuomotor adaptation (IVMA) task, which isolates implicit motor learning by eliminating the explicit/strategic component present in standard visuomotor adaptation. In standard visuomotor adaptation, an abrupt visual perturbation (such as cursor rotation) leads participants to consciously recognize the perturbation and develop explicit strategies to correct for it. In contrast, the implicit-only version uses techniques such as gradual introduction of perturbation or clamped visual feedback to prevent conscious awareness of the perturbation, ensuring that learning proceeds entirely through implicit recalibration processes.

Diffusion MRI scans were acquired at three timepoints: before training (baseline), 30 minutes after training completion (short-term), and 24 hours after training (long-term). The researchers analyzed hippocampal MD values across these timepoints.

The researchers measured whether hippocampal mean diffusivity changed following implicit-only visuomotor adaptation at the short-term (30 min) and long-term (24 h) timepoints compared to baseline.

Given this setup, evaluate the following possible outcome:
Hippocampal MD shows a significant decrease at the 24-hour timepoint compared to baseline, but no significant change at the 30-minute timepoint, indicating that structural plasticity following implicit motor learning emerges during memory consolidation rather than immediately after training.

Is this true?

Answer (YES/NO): NO